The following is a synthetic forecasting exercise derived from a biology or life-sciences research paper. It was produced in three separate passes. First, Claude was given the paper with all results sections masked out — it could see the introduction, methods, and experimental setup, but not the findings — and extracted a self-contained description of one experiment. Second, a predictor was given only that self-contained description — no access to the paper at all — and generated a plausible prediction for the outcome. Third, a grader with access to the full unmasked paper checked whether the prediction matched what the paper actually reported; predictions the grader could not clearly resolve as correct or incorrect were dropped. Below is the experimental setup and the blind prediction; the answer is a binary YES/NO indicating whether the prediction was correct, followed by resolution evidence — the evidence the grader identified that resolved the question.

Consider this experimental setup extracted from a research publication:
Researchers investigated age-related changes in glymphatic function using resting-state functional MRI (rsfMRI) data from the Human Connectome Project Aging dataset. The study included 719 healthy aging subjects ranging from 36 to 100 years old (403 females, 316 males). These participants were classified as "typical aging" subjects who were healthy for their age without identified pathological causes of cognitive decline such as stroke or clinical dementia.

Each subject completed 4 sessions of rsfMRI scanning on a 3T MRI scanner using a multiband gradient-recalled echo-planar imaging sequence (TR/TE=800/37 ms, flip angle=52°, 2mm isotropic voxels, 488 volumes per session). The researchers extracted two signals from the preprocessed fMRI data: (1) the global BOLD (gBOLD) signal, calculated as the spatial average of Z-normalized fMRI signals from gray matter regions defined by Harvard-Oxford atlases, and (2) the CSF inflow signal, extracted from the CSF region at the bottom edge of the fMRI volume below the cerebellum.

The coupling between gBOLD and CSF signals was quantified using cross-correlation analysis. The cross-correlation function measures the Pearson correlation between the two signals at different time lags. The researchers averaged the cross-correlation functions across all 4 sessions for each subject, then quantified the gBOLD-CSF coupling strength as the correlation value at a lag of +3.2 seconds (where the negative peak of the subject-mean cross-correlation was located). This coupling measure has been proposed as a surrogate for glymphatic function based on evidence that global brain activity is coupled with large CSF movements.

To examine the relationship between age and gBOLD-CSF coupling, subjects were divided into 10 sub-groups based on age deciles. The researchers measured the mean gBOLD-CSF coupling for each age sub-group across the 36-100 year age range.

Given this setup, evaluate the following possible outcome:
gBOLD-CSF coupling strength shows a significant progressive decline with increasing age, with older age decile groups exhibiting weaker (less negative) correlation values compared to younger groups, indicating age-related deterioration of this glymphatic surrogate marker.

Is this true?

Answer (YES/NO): NO